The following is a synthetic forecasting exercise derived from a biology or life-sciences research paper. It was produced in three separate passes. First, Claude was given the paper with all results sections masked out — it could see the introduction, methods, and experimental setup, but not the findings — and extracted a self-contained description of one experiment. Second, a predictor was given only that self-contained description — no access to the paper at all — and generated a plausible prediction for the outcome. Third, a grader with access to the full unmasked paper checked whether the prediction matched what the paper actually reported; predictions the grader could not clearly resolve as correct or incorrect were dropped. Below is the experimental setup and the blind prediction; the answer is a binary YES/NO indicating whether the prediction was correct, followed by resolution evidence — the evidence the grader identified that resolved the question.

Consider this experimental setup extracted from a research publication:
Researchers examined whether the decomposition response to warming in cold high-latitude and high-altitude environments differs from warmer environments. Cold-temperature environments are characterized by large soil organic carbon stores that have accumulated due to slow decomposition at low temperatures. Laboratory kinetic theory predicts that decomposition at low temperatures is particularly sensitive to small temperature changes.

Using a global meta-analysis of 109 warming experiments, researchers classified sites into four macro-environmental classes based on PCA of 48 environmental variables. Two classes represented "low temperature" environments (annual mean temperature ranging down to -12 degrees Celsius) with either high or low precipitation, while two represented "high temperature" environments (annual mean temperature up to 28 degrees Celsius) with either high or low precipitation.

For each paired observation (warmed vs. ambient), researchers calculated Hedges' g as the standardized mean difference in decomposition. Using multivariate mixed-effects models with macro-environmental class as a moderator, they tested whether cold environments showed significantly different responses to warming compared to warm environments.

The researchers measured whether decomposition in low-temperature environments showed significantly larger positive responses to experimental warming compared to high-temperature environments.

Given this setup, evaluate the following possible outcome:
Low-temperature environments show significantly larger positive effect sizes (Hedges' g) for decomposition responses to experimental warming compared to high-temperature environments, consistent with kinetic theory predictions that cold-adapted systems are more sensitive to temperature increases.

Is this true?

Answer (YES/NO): NO